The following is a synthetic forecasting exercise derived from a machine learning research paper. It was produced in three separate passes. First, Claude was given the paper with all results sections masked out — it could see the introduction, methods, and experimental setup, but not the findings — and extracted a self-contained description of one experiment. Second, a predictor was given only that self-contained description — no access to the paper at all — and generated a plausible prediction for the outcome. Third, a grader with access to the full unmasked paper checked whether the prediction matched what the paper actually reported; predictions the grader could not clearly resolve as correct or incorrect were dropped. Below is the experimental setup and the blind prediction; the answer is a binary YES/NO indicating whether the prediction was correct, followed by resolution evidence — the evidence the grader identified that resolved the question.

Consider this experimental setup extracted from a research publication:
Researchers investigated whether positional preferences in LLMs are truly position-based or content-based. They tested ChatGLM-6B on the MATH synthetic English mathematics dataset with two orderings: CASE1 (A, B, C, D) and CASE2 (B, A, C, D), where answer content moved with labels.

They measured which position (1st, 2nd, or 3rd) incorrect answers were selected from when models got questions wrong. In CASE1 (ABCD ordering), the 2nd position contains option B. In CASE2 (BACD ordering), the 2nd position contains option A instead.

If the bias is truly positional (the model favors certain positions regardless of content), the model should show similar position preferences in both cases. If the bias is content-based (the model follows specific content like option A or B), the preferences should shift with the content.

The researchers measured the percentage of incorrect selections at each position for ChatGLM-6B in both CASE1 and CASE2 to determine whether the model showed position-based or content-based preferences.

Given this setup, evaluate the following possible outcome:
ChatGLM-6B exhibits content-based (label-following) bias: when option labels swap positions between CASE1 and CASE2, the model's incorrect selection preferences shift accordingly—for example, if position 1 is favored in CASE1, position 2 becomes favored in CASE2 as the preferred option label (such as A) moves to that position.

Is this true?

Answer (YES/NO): NO